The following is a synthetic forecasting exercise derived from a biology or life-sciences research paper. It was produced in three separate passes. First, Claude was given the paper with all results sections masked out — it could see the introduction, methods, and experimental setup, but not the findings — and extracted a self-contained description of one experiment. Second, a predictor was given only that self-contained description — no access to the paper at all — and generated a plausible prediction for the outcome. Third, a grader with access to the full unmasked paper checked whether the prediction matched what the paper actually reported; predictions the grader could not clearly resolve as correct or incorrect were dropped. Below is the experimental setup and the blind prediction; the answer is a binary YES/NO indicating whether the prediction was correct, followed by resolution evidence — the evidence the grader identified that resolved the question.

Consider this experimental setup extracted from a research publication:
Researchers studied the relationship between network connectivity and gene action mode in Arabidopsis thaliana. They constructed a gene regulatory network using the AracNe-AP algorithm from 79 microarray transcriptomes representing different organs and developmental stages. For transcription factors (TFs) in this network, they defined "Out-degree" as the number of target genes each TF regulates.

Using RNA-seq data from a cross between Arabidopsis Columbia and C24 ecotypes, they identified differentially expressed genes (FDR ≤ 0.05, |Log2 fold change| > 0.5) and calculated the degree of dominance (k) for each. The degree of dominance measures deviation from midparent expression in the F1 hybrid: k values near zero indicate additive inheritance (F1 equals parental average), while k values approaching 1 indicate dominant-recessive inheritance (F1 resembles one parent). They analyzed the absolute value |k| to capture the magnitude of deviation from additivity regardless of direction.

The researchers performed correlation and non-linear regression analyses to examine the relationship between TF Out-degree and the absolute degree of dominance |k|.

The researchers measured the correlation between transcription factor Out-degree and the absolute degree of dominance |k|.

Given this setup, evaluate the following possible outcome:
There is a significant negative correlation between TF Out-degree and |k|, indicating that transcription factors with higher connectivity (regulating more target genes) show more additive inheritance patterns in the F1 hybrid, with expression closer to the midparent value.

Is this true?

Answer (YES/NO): YES